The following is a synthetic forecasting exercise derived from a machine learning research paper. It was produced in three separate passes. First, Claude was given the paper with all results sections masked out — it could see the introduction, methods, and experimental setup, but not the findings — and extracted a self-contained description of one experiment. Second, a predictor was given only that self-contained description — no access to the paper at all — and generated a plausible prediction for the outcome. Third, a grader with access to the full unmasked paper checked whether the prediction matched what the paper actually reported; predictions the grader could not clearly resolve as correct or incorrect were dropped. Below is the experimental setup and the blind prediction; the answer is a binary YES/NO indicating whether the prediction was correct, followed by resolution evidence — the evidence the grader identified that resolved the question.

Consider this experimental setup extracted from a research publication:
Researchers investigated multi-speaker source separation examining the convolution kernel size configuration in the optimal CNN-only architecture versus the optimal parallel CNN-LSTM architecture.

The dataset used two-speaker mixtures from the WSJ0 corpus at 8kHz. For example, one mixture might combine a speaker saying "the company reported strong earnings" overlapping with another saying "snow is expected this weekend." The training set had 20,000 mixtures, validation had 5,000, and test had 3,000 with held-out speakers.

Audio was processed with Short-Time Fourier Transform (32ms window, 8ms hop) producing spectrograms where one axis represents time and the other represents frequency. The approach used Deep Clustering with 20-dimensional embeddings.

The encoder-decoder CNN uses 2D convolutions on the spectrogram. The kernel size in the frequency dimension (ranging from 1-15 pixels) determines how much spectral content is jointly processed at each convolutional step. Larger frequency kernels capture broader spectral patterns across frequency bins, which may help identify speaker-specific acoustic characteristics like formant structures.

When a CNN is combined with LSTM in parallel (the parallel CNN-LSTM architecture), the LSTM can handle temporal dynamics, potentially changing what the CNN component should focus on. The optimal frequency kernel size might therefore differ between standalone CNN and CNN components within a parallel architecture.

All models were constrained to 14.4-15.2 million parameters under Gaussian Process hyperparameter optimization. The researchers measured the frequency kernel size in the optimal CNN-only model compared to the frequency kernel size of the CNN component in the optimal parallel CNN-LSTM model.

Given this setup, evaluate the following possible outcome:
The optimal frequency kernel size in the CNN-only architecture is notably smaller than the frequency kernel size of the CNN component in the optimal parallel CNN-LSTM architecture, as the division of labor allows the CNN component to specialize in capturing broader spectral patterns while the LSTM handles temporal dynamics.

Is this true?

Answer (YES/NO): YES